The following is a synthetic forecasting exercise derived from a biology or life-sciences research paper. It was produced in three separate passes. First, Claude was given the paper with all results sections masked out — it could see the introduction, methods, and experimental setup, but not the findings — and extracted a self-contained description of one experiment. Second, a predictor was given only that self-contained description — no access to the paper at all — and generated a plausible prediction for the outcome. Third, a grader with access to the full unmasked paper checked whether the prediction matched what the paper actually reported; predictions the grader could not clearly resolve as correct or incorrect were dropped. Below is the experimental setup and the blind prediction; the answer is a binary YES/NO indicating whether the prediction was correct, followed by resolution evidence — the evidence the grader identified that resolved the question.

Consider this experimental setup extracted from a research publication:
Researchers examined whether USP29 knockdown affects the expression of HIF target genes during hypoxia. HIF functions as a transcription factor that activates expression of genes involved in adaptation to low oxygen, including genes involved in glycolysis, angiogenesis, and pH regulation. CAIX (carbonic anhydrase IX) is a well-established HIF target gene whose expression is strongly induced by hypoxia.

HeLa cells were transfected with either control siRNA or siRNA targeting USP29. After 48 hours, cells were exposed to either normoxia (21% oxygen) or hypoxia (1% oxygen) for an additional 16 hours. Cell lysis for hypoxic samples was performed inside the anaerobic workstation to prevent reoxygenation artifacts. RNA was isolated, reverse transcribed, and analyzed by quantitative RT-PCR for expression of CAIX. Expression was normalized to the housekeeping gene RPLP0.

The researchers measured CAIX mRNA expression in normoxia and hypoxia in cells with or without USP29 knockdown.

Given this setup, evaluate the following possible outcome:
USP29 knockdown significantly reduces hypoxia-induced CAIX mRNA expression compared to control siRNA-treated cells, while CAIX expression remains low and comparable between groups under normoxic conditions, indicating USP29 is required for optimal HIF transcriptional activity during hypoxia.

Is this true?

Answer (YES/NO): YES